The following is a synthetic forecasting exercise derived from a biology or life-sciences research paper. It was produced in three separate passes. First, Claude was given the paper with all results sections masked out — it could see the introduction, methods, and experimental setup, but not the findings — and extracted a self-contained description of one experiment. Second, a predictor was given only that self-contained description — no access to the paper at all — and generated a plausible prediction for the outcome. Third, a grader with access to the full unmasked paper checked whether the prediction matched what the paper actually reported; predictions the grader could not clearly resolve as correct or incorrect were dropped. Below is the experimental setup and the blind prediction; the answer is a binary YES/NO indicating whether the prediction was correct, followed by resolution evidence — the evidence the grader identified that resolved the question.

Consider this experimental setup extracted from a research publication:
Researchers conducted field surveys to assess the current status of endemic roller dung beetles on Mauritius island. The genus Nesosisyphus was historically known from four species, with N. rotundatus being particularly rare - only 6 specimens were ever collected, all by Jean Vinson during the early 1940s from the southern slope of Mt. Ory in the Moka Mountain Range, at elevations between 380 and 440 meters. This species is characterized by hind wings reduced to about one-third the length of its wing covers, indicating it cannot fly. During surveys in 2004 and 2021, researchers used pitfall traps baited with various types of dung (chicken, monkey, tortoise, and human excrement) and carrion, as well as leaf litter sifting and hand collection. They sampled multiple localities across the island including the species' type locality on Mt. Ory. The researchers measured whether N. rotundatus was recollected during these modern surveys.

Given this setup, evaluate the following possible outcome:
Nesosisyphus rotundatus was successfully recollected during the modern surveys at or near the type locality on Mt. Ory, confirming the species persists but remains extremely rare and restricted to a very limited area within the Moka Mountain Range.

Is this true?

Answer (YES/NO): NO